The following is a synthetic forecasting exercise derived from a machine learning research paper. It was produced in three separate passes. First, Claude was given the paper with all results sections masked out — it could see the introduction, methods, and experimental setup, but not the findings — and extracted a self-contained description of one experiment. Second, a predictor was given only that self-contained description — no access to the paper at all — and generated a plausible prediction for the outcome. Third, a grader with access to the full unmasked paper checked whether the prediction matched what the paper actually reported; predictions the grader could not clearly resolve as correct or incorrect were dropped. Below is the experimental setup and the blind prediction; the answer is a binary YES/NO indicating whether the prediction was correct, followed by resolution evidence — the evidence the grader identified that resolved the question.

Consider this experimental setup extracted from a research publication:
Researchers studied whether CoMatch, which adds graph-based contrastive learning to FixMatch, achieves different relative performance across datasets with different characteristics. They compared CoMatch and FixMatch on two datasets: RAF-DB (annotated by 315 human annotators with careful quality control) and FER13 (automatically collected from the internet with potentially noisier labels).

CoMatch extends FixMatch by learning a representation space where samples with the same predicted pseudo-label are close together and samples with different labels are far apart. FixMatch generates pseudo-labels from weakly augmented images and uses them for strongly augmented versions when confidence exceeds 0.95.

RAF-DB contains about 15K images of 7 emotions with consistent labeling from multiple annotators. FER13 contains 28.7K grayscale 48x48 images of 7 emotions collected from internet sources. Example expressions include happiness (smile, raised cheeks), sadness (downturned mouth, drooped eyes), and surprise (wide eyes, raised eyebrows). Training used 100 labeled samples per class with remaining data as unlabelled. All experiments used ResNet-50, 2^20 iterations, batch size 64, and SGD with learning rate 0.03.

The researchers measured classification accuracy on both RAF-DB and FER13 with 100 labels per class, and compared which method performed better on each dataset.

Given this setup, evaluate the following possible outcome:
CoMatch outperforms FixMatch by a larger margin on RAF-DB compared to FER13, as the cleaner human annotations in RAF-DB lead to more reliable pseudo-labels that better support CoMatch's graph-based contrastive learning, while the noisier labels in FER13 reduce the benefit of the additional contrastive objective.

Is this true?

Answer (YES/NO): NO